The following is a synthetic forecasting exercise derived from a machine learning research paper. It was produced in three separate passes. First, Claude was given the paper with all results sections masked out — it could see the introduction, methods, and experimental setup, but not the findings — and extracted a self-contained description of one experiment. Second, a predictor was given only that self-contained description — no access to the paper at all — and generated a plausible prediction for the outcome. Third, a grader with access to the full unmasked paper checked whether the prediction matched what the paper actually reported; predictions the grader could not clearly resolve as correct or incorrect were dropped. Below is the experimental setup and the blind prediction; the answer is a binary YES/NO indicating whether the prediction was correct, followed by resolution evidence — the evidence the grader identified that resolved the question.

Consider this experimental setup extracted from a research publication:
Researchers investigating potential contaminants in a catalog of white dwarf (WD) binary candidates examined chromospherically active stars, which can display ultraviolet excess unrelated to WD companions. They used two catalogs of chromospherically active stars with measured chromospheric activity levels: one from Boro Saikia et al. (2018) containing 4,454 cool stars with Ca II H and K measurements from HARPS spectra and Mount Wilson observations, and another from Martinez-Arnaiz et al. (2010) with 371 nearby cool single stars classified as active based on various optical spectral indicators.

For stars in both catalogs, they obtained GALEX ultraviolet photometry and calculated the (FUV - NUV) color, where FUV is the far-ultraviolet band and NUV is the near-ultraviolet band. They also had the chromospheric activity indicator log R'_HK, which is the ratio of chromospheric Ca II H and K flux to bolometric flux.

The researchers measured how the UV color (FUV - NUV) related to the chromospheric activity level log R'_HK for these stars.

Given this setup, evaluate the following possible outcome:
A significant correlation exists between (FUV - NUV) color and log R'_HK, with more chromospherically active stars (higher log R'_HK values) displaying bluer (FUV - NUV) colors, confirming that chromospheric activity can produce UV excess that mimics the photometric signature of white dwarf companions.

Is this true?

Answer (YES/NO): YES